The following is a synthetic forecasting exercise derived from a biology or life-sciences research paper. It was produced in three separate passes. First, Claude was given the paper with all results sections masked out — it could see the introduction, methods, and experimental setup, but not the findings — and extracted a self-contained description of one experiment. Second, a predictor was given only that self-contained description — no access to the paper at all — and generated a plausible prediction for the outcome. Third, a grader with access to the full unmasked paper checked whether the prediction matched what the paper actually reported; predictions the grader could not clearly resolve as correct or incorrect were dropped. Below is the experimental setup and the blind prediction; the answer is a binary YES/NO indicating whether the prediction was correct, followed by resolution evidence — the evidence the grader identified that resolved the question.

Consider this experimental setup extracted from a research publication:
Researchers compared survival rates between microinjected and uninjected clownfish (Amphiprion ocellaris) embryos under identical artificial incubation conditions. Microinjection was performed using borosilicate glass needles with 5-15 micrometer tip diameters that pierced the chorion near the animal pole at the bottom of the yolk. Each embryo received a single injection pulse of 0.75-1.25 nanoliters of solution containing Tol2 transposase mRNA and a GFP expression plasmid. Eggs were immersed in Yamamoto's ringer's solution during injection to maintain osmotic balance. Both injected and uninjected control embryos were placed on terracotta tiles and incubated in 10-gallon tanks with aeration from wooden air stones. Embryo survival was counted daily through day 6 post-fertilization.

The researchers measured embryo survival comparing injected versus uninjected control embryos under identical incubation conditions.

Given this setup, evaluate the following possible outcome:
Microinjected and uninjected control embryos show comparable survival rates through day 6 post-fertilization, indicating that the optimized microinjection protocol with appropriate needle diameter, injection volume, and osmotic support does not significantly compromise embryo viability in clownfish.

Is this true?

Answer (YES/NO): NO